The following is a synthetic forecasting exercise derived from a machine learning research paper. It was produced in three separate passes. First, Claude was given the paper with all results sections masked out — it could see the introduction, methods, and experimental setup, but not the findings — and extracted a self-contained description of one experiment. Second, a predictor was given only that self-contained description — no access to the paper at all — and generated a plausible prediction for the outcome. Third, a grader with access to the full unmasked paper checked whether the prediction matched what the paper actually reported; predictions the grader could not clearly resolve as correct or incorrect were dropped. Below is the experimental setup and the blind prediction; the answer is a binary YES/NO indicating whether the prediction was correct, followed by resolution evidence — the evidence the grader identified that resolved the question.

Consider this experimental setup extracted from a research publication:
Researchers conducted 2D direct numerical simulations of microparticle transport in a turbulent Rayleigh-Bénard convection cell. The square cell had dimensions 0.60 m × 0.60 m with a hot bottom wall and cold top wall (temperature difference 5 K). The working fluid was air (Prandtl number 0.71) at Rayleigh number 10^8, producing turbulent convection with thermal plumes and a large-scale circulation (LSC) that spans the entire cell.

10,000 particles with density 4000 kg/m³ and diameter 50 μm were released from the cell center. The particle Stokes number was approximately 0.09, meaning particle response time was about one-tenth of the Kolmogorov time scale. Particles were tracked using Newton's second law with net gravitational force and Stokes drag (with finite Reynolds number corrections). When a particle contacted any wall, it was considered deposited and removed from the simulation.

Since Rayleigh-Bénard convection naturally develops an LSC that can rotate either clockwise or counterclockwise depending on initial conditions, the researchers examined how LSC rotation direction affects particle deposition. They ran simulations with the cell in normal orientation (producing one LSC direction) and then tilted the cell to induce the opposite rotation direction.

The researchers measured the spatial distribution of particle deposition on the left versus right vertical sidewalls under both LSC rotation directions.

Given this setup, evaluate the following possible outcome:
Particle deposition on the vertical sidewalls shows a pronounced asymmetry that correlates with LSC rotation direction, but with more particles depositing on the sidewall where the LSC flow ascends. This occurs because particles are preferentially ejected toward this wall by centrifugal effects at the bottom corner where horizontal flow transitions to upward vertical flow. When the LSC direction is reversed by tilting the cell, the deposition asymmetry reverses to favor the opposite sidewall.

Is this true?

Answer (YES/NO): NO